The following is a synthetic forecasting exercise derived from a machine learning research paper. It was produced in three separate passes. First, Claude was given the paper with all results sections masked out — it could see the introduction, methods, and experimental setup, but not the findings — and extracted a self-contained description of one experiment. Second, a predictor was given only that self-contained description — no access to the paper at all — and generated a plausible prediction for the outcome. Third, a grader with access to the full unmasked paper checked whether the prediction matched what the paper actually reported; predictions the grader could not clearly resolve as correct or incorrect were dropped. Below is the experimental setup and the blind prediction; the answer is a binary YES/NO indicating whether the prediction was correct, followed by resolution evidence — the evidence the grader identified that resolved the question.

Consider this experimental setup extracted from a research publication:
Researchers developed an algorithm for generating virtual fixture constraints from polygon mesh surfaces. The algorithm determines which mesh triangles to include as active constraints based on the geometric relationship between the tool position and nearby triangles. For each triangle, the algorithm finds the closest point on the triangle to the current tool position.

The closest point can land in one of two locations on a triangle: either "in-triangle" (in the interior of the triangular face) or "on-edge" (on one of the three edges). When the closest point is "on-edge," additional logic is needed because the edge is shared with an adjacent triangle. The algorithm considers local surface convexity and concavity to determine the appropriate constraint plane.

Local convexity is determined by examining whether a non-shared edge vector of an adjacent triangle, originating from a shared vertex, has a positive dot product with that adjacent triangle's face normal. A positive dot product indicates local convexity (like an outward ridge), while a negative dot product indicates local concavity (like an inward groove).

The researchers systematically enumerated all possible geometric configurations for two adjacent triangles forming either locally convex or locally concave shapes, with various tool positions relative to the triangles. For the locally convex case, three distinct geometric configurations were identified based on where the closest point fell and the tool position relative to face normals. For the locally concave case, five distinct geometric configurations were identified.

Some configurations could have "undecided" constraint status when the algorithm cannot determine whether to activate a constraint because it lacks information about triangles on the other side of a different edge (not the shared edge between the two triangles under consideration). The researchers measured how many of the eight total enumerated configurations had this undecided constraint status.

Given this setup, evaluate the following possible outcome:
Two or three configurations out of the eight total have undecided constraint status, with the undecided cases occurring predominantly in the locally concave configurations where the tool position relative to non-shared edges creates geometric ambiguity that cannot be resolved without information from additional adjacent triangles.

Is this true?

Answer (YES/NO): YES